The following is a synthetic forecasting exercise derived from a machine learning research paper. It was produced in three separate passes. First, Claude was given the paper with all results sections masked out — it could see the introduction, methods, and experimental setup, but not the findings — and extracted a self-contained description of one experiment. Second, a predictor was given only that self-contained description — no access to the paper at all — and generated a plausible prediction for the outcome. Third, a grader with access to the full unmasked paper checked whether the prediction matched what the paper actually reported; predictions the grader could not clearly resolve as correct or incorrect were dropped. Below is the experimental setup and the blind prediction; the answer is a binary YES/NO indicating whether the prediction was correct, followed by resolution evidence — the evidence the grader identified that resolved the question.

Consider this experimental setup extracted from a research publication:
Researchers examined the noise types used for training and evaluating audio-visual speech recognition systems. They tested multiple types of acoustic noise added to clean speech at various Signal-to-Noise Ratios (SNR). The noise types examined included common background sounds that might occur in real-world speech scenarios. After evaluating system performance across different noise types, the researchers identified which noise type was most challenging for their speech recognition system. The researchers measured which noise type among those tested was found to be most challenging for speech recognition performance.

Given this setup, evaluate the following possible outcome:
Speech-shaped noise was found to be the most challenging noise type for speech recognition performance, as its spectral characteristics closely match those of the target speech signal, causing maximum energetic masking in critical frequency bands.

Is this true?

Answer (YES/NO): NO